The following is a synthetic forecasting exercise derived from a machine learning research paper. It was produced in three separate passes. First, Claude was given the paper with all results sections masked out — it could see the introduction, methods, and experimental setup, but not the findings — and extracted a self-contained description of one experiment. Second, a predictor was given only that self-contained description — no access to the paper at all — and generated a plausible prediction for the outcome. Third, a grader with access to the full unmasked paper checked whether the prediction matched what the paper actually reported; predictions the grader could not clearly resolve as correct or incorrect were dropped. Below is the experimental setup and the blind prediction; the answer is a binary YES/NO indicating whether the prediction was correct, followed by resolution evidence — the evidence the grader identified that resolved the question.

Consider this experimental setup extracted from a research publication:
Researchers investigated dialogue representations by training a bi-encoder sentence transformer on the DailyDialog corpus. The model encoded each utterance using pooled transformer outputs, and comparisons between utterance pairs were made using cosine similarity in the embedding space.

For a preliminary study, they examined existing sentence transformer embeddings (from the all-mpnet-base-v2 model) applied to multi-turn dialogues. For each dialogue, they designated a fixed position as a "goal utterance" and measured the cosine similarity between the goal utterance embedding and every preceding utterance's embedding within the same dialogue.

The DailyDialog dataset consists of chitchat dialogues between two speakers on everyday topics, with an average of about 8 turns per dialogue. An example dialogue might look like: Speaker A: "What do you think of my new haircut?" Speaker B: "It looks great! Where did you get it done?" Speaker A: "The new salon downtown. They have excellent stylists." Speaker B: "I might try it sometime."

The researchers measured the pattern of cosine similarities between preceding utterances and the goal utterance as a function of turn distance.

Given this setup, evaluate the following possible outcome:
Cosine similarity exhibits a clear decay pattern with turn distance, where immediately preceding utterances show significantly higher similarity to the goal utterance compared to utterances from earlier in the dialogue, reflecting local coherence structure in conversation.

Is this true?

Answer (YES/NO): YES